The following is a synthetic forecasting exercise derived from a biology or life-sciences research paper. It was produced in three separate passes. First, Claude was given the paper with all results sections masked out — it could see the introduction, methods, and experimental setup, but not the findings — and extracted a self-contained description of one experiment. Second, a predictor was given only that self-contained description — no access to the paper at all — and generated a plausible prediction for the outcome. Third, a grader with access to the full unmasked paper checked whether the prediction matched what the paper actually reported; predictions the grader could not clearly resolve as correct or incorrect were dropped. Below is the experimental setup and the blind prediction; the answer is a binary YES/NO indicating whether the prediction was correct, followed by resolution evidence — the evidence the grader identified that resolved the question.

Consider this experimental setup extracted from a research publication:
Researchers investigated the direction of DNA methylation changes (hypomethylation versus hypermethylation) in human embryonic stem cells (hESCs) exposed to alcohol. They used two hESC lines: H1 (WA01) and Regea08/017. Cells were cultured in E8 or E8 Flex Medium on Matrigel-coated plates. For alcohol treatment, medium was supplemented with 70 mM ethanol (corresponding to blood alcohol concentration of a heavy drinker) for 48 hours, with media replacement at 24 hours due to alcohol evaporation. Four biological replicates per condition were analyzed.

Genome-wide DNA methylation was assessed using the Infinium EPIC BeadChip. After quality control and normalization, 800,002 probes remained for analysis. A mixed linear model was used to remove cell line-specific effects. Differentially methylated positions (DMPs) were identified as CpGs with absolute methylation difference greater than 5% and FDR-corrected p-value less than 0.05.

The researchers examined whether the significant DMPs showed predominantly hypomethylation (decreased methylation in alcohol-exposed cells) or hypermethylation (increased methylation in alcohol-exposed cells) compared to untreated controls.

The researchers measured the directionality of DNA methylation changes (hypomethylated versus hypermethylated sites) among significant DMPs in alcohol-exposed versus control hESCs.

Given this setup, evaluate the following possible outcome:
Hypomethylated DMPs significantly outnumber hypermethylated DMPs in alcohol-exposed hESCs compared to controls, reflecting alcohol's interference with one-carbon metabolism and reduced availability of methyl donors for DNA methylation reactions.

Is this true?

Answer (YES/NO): YES